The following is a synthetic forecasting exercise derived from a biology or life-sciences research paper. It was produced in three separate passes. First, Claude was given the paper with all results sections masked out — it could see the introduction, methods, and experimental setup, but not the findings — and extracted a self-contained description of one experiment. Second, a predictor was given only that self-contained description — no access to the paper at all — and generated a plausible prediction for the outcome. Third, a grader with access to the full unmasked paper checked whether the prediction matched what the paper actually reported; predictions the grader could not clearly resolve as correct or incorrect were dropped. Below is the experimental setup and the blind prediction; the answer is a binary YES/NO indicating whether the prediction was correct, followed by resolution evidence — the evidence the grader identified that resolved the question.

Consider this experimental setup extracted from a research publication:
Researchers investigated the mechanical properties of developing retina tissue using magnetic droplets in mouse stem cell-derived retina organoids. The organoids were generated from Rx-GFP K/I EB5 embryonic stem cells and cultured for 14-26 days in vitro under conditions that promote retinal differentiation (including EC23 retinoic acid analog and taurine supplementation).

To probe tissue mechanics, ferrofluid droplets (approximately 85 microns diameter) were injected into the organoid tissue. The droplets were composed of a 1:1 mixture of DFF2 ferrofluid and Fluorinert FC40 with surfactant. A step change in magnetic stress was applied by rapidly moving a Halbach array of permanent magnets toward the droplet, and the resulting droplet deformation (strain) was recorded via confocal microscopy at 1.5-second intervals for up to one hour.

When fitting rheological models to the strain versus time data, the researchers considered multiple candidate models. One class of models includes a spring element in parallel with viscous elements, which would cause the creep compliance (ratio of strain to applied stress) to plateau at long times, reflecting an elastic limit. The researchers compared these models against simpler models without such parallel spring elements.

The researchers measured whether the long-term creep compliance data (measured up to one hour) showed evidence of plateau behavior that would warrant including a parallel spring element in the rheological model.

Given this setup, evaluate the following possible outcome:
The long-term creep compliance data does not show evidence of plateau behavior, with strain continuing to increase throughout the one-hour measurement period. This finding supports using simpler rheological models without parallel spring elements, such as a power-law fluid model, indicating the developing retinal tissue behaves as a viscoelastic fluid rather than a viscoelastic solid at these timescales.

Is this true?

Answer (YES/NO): NO